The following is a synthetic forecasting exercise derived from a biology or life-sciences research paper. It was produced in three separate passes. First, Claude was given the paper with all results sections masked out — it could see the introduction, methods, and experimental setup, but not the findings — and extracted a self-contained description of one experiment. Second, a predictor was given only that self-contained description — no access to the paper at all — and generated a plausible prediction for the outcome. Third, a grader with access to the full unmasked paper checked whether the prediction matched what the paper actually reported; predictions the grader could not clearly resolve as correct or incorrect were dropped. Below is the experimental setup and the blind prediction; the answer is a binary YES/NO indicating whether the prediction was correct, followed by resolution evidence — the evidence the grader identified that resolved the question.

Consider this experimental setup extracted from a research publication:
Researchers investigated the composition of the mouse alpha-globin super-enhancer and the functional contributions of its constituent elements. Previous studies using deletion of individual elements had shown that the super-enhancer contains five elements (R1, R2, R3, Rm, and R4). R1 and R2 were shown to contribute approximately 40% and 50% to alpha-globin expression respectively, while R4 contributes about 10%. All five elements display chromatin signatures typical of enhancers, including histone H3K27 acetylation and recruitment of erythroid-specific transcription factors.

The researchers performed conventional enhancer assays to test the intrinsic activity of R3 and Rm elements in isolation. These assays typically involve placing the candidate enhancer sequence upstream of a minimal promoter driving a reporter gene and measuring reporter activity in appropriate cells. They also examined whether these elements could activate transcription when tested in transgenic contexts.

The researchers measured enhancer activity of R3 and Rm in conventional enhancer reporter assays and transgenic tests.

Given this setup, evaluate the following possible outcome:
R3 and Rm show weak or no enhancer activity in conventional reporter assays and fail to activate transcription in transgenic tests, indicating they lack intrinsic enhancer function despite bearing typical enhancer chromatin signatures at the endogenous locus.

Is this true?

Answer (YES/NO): YES